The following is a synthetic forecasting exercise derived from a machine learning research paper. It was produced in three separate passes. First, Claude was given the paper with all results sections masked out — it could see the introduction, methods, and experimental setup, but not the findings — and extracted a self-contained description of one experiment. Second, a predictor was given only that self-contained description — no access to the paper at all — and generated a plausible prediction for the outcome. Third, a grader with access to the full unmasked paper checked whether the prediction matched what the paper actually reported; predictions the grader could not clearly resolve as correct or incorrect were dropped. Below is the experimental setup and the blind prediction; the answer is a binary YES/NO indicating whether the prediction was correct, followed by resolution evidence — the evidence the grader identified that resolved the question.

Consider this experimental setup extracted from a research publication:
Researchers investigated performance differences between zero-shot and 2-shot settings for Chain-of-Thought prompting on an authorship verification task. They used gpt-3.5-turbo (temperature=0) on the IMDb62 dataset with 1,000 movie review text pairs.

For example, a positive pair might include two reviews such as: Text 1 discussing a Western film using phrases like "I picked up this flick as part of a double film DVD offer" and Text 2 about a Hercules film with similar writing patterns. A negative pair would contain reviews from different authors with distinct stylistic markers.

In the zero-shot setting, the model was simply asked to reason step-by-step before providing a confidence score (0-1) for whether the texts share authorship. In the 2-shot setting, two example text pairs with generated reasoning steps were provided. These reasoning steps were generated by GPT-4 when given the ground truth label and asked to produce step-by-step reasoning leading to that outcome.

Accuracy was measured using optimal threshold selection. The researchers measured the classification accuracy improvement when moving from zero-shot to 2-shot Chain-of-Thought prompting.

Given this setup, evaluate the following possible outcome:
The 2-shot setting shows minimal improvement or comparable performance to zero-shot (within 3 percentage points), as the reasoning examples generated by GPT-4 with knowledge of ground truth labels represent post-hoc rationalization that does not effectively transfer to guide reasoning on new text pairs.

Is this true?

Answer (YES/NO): NO